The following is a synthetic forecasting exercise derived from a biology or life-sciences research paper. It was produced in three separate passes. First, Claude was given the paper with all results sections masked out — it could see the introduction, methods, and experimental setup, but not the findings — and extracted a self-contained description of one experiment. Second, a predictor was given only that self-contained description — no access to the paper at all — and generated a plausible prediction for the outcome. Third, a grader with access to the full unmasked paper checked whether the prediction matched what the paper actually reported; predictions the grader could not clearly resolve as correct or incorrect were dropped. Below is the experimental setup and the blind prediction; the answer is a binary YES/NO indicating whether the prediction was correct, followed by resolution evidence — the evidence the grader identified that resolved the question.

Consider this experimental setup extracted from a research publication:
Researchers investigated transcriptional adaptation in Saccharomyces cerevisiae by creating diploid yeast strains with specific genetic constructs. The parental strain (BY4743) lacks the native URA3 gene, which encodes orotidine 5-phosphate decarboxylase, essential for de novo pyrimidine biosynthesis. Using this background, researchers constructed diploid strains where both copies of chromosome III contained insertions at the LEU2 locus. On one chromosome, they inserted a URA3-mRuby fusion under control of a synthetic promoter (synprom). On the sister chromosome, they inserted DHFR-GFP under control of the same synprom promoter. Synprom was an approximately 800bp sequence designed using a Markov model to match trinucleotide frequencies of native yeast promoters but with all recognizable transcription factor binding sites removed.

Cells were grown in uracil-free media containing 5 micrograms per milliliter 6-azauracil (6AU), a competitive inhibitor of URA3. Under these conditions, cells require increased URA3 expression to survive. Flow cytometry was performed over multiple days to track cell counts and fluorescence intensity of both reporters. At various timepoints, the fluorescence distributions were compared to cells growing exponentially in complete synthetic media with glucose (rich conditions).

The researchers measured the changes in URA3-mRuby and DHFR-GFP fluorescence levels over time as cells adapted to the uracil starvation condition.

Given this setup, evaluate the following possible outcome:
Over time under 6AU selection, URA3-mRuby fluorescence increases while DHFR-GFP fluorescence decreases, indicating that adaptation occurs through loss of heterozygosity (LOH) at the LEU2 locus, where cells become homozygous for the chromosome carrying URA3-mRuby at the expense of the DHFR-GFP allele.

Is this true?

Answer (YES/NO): NO